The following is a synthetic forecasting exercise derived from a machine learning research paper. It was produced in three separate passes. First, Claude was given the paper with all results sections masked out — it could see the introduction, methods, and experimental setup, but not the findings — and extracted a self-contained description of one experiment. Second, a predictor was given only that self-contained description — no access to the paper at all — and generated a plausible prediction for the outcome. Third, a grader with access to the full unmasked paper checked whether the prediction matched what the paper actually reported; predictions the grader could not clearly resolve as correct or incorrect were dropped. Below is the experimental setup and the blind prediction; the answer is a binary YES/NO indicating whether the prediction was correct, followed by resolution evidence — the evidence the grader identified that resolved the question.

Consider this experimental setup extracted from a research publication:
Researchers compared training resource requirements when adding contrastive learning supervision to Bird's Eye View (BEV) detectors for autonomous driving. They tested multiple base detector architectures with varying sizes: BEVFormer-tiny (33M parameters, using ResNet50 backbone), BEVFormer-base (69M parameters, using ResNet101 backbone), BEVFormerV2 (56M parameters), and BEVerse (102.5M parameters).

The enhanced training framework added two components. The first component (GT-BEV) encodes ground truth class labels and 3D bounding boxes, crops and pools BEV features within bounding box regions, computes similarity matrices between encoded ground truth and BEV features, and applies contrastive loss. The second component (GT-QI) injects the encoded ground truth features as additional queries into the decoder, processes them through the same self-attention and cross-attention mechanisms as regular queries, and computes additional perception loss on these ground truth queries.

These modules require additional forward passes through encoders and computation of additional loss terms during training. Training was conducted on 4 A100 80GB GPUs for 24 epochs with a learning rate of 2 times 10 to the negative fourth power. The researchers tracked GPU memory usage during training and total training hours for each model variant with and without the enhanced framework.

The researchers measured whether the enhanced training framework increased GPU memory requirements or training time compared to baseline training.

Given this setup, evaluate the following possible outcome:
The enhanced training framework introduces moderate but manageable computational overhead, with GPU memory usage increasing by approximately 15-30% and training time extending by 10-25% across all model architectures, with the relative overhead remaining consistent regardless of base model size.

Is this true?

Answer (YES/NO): NO